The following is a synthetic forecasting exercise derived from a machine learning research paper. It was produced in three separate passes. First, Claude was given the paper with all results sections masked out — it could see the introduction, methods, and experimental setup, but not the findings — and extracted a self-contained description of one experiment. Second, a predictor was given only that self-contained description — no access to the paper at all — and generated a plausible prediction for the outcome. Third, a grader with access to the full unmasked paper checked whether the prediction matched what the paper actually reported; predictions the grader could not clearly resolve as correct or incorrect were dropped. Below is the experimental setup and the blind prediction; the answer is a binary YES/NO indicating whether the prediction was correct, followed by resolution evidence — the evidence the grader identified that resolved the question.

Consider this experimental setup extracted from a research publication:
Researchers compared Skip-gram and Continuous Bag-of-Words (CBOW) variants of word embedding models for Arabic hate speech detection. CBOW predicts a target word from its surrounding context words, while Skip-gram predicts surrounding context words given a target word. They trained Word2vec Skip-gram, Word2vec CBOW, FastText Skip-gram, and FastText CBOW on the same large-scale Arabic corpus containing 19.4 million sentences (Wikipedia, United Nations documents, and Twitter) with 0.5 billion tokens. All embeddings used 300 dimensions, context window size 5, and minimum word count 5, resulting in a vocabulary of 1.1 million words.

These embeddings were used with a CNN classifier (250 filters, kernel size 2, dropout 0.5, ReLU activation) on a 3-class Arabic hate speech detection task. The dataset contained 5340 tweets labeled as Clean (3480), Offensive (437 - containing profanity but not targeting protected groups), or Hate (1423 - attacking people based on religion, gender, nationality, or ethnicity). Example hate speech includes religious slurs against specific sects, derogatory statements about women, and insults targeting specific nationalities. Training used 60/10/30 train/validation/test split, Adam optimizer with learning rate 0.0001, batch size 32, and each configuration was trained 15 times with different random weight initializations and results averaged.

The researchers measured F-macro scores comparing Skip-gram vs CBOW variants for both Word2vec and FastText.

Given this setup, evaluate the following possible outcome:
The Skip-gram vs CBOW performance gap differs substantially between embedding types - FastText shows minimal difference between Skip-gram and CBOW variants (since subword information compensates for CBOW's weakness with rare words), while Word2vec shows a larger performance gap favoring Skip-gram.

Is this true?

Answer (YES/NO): NO